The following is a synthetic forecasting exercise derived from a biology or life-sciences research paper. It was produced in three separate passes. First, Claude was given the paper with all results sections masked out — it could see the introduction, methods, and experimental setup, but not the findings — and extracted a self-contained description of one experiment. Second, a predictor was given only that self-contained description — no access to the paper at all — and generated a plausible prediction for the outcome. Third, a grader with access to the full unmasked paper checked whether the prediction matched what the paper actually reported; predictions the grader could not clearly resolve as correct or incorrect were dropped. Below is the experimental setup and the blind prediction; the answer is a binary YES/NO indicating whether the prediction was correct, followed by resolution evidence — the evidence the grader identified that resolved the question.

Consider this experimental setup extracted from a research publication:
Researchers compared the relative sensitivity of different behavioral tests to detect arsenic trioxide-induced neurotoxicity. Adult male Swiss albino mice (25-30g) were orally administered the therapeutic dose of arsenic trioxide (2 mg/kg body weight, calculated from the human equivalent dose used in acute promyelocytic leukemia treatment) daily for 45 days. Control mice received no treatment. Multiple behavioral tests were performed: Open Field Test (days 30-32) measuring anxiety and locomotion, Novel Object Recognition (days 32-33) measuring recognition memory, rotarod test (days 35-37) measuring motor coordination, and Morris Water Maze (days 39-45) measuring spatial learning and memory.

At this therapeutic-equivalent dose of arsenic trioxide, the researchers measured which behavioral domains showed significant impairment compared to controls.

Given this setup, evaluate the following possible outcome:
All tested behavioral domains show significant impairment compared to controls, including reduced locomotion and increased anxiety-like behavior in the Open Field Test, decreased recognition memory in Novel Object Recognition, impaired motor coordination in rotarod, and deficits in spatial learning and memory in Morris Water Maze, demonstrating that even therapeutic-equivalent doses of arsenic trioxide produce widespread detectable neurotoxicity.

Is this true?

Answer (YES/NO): NO